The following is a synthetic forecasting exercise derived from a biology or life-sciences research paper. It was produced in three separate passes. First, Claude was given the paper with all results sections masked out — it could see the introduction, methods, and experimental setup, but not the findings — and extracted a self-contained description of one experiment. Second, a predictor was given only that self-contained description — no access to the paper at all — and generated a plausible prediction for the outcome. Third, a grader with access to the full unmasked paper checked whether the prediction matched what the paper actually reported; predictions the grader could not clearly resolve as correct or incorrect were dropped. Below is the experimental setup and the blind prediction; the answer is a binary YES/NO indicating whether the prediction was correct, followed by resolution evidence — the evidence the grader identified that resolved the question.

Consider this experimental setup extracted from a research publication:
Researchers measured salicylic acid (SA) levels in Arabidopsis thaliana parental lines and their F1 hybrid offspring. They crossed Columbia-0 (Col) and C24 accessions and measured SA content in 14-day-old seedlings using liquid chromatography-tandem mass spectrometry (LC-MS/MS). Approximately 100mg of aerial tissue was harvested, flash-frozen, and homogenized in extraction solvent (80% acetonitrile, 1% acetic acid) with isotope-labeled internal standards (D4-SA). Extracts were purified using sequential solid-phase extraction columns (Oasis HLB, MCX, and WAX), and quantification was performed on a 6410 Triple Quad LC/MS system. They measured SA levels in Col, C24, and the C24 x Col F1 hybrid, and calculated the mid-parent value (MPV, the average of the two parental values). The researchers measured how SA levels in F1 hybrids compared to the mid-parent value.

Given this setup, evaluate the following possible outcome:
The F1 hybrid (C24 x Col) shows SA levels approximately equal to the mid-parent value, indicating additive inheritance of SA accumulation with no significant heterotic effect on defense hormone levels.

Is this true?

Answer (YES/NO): NO